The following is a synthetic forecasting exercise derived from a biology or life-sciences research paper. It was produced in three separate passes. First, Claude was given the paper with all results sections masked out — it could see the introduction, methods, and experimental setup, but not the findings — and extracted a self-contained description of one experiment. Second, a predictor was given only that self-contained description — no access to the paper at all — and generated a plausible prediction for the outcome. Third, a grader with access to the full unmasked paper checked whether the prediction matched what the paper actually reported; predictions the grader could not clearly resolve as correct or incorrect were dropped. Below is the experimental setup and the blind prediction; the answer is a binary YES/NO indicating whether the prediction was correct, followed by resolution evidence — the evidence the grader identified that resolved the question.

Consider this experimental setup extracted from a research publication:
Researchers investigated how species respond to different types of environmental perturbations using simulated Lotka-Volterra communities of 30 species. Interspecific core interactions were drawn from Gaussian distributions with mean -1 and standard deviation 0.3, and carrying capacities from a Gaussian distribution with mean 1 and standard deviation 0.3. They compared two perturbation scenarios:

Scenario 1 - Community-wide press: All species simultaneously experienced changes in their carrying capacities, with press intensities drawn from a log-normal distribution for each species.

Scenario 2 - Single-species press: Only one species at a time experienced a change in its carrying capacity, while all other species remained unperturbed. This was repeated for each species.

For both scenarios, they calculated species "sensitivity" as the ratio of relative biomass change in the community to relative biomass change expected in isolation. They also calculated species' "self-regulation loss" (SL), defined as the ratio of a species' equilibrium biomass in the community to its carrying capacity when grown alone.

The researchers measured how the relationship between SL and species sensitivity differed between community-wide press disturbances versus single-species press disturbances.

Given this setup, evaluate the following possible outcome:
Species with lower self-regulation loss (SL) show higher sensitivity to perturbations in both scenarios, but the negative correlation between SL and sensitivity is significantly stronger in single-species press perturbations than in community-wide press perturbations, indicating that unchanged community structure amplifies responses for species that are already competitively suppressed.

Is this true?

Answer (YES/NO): NO